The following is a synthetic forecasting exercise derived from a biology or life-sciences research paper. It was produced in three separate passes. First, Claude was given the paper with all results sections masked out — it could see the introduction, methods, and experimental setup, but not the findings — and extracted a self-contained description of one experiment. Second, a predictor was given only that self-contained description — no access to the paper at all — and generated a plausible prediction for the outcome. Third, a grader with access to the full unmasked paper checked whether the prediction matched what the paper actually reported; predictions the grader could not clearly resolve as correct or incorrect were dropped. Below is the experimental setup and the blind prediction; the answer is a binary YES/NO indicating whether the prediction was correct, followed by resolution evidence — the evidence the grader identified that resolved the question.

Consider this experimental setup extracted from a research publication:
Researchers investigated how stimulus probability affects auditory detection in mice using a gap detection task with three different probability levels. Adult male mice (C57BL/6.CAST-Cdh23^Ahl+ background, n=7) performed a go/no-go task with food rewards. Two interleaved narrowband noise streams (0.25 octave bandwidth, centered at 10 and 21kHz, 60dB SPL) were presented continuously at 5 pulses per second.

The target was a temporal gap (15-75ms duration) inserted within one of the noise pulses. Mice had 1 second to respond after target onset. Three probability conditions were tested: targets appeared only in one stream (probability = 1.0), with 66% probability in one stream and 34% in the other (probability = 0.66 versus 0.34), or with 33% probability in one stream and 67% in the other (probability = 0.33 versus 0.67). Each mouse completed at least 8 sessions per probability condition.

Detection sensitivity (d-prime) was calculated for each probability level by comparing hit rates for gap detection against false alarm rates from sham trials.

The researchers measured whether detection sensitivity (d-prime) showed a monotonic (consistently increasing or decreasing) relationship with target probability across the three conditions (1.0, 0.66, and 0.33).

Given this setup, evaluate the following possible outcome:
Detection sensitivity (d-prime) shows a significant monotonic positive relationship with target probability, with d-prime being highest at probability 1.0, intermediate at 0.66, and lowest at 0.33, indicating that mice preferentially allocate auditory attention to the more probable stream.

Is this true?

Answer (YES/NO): NO